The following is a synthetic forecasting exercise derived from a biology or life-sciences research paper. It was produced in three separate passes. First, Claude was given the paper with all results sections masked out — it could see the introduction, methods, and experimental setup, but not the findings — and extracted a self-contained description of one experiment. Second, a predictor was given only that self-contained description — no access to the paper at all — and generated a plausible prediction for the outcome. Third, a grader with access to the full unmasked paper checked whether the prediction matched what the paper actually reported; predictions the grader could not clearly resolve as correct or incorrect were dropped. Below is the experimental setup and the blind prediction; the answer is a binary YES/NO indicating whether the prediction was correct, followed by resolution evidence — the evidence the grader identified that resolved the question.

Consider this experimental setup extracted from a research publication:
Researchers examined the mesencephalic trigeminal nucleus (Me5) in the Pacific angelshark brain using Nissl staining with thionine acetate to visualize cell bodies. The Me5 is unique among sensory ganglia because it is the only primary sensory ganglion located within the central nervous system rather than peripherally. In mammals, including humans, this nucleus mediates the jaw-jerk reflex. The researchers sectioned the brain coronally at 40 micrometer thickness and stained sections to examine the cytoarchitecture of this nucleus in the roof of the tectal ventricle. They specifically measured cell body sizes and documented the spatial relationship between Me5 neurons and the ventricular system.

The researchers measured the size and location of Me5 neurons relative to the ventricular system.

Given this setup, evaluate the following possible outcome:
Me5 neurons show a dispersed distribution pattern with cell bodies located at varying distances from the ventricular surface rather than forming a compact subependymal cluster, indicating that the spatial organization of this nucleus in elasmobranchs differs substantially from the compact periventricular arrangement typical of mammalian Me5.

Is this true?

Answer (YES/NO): NO